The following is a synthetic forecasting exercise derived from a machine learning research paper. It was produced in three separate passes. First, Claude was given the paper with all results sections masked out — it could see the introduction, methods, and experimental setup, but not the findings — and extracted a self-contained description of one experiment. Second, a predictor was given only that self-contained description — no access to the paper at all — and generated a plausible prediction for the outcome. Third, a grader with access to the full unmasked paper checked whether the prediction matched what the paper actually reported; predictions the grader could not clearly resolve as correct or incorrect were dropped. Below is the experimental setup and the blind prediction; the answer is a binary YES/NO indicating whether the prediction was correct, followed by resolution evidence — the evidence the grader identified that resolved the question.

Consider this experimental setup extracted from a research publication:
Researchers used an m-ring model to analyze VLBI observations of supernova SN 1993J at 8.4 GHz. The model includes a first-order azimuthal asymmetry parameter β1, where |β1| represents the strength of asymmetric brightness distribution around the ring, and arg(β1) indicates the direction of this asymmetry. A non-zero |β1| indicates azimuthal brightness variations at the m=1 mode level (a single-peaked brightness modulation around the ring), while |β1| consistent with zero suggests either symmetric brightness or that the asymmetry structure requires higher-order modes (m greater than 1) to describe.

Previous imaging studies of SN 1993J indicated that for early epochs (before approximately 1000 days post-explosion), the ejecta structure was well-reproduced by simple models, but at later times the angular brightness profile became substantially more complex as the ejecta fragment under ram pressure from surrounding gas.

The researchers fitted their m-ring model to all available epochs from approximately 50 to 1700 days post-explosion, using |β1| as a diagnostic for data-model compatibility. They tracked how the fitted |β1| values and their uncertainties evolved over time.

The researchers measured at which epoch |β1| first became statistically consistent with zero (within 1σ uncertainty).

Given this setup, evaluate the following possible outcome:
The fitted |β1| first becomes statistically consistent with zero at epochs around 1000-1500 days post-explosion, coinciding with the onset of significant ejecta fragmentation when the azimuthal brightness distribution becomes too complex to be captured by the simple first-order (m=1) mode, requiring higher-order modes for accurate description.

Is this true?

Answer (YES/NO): NO